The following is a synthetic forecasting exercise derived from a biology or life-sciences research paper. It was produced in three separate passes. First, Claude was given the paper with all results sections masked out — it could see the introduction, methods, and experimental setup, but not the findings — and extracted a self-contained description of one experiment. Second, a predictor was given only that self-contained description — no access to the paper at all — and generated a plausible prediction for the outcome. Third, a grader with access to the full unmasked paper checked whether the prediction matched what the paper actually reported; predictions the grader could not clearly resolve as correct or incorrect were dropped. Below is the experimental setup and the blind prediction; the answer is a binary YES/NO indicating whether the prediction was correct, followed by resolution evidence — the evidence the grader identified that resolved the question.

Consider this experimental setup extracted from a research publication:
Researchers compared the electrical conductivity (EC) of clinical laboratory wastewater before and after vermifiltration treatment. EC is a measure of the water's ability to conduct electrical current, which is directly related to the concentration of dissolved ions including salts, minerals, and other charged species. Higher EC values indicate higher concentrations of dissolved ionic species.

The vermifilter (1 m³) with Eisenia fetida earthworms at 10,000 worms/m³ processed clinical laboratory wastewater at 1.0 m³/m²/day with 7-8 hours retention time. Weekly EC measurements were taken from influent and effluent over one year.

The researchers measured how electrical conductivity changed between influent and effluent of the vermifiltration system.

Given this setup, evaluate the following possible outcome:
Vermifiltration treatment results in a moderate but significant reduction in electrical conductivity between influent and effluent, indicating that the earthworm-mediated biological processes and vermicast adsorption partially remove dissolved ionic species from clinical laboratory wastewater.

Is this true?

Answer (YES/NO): NO